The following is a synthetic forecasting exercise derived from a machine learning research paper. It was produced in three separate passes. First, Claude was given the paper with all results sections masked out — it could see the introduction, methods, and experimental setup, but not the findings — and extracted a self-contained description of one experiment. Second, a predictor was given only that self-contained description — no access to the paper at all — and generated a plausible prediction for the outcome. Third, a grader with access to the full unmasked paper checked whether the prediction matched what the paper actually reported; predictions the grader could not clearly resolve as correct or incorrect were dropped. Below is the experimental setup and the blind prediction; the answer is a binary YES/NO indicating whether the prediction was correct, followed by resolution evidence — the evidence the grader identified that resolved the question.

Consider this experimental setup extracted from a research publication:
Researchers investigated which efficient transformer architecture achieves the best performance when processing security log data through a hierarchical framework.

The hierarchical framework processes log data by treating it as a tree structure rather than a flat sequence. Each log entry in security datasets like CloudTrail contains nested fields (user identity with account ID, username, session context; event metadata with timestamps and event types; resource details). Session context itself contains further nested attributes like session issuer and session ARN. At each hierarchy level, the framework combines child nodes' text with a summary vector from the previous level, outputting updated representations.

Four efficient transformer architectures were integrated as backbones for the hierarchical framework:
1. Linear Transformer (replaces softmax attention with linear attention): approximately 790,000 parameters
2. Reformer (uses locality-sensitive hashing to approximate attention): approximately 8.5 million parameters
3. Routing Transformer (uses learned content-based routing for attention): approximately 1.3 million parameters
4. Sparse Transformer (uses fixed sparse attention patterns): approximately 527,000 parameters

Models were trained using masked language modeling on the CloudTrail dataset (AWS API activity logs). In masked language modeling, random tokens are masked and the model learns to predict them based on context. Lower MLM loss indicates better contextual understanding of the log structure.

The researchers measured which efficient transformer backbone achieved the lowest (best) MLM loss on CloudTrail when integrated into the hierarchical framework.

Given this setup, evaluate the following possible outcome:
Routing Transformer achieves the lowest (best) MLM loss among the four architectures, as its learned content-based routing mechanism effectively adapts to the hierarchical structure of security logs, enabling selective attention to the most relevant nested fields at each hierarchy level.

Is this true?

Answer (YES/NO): NO